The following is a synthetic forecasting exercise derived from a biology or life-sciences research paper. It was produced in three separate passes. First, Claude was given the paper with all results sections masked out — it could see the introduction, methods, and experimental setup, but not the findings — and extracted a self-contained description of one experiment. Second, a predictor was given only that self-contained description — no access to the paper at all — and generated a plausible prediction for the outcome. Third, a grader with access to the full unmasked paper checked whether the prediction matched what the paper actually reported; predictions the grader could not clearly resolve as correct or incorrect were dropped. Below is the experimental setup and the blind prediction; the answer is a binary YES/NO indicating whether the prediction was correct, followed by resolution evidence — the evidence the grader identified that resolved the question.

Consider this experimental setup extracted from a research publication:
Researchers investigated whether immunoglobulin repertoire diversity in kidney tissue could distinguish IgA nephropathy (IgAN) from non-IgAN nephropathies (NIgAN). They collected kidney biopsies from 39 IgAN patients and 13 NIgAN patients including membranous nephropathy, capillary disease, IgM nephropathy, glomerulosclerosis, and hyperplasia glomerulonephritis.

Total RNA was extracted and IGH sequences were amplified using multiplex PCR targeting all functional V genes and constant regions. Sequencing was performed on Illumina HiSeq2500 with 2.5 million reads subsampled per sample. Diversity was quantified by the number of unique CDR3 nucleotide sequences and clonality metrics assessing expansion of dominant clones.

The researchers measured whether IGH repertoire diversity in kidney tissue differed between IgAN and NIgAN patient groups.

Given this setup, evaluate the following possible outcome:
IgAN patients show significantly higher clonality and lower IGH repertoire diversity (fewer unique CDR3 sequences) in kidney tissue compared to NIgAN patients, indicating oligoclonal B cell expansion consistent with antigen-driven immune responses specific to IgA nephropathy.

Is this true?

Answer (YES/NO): NO